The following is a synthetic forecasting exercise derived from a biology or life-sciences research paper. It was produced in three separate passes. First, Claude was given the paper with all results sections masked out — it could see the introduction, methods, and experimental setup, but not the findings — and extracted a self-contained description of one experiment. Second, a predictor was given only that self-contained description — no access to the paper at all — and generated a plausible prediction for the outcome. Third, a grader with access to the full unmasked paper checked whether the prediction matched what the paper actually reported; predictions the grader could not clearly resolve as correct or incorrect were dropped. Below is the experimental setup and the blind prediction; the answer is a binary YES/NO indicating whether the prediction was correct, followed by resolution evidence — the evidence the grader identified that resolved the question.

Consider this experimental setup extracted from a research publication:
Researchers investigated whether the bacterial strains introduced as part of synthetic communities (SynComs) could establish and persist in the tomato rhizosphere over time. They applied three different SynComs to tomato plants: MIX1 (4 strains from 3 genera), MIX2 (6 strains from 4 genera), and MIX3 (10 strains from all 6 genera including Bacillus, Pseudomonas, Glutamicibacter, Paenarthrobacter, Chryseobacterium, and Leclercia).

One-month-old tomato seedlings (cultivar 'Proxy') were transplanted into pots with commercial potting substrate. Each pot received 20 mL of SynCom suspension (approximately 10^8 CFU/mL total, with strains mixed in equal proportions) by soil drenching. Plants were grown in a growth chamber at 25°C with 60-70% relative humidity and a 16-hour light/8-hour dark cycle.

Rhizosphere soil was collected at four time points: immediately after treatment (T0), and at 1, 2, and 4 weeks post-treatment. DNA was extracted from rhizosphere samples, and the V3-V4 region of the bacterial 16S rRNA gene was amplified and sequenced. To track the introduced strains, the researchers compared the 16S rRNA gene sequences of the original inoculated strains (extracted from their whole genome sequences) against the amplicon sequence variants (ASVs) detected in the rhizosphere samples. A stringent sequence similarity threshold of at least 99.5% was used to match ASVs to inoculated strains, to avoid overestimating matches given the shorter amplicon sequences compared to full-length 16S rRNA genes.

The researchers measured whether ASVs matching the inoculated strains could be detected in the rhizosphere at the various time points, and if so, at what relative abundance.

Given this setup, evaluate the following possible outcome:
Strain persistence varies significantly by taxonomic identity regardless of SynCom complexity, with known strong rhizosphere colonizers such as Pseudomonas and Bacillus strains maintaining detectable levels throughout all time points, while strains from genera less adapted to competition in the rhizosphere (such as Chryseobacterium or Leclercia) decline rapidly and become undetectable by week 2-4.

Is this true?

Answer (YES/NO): NO